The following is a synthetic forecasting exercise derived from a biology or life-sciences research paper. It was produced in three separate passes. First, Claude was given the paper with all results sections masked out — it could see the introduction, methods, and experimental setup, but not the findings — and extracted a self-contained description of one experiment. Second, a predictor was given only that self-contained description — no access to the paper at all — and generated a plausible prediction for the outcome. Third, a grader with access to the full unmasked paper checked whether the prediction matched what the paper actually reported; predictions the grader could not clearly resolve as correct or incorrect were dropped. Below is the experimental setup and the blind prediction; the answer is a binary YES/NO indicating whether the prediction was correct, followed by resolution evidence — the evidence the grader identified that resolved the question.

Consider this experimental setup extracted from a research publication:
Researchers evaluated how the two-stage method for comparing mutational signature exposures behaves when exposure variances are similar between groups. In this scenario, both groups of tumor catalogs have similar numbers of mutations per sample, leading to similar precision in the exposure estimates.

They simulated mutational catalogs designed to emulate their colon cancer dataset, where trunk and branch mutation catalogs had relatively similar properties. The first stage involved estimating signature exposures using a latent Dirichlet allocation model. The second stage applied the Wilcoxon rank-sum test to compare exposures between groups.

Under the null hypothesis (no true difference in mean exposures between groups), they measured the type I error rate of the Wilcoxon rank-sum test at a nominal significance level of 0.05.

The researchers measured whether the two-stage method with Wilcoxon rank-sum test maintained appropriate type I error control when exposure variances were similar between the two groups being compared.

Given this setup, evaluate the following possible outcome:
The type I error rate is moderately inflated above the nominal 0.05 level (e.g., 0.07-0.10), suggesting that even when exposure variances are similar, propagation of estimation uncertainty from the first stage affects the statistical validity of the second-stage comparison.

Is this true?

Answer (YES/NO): NO